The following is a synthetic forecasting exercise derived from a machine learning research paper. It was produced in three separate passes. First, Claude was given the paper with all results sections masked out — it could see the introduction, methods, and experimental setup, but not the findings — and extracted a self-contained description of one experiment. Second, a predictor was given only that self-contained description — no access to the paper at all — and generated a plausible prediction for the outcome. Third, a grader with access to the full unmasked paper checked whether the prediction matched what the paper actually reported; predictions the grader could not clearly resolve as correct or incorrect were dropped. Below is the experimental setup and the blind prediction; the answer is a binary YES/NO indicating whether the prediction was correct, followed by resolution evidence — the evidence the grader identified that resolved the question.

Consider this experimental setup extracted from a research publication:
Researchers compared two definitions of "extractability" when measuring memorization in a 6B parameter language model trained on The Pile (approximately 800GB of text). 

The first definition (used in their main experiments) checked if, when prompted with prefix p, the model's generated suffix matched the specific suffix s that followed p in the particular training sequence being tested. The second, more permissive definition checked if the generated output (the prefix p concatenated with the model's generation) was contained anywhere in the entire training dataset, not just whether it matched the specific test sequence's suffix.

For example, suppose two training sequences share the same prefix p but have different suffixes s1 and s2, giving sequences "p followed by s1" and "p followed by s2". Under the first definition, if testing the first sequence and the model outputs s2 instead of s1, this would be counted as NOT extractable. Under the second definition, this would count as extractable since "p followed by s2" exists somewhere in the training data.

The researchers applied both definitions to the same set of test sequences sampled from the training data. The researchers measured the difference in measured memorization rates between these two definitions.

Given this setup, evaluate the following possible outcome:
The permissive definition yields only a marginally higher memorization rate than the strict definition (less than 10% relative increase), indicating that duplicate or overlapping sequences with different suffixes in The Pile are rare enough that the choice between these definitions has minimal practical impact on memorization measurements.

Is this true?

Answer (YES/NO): NO